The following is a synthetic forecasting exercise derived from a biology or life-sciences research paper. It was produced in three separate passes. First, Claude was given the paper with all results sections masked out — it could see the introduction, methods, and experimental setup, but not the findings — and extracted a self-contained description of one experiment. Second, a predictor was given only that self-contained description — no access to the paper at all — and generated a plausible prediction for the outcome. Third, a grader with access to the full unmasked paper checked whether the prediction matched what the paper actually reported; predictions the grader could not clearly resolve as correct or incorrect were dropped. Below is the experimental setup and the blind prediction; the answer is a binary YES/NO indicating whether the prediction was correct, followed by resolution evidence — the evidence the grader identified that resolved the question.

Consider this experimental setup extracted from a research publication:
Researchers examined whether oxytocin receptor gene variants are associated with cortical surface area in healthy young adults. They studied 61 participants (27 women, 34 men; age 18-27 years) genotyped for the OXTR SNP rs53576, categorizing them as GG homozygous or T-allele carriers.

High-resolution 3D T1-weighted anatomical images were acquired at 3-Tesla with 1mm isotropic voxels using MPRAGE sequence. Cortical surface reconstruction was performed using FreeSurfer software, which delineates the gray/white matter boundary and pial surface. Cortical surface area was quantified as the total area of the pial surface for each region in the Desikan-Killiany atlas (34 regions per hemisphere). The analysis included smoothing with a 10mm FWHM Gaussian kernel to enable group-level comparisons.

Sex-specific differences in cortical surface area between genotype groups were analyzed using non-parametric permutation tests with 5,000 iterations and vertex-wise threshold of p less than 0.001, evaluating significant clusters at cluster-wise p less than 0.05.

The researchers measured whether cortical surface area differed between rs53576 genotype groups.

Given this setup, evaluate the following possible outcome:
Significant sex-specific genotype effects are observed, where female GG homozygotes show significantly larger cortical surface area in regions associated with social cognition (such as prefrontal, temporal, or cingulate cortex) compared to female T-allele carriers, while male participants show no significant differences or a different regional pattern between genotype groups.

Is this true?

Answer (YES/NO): NO